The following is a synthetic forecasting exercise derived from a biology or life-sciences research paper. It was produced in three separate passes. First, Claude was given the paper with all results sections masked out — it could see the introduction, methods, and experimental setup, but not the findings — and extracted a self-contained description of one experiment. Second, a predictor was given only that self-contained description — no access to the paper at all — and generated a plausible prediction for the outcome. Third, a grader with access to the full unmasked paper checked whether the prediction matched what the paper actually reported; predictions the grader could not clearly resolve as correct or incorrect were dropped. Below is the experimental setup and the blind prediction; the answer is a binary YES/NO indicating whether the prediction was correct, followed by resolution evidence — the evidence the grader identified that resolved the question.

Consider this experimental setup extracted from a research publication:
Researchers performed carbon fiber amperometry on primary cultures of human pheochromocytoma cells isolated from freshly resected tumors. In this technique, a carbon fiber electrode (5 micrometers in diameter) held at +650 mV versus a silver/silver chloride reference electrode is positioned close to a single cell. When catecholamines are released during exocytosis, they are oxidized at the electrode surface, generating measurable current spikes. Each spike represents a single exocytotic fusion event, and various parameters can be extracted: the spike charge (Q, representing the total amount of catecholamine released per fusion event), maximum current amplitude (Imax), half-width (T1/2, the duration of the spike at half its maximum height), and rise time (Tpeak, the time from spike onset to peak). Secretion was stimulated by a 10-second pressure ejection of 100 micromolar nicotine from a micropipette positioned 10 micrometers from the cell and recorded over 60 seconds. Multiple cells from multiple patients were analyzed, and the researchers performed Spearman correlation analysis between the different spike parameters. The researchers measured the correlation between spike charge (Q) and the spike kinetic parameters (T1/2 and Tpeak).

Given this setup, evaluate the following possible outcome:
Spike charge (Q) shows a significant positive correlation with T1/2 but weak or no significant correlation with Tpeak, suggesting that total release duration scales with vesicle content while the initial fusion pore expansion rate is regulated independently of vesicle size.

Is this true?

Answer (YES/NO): NO